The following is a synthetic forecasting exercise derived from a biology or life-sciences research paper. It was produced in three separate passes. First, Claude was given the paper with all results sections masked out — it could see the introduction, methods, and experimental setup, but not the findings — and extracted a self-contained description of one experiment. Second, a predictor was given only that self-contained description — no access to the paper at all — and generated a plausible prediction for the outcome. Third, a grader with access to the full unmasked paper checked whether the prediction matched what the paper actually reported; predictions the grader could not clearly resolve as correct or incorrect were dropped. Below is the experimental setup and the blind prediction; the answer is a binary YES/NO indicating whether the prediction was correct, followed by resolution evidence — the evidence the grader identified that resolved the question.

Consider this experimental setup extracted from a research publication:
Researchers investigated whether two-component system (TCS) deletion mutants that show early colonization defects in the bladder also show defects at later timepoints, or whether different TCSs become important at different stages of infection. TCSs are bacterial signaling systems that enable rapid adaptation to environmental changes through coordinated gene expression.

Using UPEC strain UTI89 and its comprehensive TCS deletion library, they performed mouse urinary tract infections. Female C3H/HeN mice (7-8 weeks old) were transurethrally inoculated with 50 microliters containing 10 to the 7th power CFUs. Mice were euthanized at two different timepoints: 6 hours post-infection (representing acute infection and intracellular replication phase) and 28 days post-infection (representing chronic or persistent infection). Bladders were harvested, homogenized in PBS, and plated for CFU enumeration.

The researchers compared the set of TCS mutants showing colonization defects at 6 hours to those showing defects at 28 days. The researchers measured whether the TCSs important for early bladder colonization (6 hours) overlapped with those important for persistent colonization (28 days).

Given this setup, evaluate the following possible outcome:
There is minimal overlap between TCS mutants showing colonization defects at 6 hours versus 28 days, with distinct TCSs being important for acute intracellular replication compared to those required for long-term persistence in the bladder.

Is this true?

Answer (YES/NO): YES